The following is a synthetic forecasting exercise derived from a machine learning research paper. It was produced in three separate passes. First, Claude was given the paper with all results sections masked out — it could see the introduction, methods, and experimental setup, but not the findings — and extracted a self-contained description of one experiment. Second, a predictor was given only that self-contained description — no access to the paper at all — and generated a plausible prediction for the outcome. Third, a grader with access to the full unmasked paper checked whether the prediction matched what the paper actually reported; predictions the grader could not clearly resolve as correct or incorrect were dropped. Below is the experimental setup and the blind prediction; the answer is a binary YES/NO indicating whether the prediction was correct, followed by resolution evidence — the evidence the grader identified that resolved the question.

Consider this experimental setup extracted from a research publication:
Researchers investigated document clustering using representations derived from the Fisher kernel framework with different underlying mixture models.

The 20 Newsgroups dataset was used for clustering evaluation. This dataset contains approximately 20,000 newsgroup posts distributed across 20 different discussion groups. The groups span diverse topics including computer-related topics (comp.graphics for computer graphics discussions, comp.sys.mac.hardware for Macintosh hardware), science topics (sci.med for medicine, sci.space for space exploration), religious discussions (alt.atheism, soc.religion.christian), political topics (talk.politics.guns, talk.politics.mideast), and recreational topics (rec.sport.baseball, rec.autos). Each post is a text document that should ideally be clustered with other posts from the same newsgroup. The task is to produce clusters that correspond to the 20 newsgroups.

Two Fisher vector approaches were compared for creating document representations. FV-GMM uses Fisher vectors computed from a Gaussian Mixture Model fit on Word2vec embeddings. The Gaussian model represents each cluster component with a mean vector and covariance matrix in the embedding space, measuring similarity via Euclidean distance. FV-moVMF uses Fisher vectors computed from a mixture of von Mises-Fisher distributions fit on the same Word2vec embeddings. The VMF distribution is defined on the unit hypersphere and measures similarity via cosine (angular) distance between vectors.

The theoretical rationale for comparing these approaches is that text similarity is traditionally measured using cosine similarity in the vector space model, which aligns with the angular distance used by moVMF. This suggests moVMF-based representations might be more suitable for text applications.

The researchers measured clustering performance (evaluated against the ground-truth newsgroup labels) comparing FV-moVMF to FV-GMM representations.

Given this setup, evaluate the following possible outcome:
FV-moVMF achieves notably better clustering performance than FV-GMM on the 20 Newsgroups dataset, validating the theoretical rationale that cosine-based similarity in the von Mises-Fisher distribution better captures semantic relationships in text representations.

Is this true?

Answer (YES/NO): NO